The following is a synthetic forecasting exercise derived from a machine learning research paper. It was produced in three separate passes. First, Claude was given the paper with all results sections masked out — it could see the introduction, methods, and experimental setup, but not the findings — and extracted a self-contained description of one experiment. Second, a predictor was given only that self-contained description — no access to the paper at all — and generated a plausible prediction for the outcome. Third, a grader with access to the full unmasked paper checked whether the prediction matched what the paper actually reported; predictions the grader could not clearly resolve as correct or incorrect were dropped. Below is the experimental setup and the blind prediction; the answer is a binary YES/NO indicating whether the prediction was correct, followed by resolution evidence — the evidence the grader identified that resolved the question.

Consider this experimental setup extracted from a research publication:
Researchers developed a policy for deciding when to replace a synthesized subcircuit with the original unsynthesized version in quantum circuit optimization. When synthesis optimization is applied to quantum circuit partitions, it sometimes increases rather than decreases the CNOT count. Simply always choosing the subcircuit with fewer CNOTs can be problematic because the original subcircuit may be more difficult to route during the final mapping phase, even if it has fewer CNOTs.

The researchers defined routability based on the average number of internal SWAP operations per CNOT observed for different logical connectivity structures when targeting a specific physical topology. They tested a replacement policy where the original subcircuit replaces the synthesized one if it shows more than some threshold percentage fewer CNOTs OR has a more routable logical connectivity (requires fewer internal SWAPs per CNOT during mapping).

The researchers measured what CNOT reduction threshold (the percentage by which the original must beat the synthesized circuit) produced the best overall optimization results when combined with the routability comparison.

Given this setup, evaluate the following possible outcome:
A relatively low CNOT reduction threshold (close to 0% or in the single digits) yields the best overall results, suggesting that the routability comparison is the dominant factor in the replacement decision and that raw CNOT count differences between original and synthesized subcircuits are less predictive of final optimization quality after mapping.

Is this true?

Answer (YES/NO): NO